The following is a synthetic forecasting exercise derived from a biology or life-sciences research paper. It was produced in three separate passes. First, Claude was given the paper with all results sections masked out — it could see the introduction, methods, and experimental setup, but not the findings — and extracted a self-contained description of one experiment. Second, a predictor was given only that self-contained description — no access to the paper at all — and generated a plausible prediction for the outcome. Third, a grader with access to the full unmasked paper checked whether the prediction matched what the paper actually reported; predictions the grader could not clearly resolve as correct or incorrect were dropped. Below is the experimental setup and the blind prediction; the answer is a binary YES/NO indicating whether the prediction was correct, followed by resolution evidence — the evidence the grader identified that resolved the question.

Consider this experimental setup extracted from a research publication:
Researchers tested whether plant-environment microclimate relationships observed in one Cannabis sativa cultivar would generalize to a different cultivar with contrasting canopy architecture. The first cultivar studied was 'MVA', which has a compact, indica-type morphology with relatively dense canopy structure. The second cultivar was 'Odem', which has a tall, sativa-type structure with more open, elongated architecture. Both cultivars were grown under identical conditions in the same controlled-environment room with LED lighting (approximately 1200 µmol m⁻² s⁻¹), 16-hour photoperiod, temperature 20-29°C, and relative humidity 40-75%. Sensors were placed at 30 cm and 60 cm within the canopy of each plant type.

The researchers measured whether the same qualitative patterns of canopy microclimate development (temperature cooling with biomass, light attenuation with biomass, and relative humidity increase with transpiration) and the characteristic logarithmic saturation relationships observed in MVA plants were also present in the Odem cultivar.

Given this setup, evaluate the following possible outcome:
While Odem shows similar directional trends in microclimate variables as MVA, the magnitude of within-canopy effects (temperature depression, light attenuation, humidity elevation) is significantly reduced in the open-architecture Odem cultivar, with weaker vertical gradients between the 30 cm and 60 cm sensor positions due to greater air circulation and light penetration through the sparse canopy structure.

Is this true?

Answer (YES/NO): NO